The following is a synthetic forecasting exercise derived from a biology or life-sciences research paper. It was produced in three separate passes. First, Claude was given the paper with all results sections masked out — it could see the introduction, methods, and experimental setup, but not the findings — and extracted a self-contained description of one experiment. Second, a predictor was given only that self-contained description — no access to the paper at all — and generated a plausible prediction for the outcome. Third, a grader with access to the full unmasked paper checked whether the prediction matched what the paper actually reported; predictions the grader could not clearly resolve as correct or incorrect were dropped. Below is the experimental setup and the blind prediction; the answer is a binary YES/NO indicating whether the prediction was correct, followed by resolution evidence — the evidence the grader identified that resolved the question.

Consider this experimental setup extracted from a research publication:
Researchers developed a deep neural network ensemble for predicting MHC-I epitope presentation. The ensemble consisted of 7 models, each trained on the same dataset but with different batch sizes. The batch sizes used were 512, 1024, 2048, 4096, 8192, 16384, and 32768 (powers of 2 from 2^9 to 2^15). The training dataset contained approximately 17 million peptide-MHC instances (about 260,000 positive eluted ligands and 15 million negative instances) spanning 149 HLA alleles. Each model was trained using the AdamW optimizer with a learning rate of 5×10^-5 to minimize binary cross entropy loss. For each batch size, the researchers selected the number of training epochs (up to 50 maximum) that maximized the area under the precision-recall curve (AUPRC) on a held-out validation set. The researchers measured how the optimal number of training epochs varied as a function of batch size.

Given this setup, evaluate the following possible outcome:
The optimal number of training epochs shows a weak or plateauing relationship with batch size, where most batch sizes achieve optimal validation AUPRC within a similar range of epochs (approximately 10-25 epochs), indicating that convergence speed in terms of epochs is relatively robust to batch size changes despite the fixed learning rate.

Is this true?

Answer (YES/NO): NO